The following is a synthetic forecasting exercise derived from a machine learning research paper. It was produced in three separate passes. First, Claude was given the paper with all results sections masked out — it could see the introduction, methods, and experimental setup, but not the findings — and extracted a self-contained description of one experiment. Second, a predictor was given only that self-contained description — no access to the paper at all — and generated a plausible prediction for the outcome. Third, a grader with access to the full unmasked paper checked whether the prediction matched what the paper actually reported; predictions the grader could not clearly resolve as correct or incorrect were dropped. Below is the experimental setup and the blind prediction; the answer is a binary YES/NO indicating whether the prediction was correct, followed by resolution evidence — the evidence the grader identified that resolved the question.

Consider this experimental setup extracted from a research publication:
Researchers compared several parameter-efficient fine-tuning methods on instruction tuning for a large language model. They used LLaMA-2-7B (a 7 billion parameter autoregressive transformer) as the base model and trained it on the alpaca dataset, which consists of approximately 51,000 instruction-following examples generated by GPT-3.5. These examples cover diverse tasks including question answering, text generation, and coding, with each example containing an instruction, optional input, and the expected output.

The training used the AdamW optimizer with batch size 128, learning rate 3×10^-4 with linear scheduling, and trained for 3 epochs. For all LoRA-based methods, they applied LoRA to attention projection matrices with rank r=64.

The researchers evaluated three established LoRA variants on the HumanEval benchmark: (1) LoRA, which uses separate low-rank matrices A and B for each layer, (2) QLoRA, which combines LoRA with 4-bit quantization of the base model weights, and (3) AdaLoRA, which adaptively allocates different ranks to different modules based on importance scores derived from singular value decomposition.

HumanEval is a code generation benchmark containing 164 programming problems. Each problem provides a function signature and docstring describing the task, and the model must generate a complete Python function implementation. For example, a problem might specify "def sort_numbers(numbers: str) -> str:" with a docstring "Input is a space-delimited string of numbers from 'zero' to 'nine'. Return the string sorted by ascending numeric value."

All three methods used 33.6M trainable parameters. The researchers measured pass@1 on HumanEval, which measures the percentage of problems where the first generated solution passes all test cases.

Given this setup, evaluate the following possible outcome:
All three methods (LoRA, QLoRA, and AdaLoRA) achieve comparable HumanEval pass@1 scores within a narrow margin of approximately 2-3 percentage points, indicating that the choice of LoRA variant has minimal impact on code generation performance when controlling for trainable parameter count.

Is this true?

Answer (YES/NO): NO